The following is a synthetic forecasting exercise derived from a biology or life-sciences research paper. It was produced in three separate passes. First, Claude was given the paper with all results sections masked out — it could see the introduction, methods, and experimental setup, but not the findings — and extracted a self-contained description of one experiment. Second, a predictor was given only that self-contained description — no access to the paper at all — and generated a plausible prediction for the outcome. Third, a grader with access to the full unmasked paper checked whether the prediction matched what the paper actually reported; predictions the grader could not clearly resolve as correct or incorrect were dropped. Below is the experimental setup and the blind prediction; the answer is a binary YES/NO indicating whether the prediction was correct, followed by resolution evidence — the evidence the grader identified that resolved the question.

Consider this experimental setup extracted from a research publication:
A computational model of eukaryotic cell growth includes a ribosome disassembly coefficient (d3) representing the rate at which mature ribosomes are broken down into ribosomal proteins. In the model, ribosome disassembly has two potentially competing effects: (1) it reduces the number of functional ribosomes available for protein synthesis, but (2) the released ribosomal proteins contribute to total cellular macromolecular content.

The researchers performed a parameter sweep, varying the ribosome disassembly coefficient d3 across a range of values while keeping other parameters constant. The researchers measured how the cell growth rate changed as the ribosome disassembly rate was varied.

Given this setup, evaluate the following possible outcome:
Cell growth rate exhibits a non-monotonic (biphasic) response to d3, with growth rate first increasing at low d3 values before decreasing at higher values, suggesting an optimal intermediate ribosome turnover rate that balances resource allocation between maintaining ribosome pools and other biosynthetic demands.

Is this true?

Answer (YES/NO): NO